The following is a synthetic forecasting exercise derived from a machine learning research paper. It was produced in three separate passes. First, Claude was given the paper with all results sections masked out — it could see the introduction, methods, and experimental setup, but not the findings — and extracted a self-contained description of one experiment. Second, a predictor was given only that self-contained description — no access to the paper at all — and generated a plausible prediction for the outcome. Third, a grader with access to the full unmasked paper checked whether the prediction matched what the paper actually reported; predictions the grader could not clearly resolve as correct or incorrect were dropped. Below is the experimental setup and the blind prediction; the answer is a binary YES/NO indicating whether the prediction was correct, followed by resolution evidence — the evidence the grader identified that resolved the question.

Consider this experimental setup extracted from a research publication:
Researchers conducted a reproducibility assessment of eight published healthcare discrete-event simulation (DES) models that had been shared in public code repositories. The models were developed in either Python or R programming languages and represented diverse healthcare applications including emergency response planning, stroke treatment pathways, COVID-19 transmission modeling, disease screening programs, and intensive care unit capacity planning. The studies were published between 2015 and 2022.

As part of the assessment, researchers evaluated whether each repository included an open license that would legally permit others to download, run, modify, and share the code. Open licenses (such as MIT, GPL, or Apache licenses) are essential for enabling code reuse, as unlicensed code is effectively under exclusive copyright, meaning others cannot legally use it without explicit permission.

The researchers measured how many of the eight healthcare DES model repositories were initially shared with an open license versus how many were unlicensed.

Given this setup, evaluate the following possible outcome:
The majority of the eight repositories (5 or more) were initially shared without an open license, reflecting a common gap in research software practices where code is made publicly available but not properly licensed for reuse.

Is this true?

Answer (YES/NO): NO